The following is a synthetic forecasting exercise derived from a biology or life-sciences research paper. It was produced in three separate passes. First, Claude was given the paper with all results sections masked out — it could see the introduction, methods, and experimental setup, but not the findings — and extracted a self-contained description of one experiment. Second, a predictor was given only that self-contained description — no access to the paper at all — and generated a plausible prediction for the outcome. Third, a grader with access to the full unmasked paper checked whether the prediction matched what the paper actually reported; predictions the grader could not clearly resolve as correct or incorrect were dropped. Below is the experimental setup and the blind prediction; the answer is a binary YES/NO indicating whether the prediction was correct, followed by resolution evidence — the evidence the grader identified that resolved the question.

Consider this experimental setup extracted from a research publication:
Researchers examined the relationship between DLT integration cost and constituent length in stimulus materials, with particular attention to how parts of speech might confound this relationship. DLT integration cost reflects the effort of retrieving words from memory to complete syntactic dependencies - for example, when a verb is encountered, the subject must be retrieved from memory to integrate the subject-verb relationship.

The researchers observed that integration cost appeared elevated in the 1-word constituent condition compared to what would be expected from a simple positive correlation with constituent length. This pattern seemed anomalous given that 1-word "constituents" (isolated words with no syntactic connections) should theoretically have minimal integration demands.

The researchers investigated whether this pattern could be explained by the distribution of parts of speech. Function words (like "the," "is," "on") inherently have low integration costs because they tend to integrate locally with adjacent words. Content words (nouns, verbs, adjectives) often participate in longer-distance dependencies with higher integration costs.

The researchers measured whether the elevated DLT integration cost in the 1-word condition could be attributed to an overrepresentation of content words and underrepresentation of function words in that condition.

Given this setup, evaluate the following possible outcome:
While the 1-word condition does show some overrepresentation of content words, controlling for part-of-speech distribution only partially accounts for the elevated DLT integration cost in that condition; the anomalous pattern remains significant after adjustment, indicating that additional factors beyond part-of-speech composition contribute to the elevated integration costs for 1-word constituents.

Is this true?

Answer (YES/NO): NO